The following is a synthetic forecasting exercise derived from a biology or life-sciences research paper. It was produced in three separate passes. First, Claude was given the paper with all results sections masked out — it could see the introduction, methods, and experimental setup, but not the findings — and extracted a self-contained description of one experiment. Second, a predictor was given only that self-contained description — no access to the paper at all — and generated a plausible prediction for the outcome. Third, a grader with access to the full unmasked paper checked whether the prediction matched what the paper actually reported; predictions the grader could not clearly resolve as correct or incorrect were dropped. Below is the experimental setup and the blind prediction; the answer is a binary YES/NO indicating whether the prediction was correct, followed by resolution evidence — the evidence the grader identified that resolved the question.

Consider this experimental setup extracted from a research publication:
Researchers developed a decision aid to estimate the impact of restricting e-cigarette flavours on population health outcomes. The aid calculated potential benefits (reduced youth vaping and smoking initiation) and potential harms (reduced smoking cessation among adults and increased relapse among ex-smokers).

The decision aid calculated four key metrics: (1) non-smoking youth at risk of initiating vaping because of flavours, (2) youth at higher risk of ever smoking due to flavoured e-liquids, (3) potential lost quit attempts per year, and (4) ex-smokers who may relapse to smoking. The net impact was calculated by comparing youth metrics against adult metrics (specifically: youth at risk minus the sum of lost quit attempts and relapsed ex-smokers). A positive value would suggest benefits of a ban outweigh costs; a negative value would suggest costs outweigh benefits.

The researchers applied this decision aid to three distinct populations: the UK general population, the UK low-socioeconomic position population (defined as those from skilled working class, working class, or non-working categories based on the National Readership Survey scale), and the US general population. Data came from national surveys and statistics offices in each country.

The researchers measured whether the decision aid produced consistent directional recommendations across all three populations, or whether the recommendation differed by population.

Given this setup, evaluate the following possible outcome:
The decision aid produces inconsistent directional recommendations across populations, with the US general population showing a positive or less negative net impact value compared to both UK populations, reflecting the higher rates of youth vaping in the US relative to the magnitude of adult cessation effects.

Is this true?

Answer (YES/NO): NO